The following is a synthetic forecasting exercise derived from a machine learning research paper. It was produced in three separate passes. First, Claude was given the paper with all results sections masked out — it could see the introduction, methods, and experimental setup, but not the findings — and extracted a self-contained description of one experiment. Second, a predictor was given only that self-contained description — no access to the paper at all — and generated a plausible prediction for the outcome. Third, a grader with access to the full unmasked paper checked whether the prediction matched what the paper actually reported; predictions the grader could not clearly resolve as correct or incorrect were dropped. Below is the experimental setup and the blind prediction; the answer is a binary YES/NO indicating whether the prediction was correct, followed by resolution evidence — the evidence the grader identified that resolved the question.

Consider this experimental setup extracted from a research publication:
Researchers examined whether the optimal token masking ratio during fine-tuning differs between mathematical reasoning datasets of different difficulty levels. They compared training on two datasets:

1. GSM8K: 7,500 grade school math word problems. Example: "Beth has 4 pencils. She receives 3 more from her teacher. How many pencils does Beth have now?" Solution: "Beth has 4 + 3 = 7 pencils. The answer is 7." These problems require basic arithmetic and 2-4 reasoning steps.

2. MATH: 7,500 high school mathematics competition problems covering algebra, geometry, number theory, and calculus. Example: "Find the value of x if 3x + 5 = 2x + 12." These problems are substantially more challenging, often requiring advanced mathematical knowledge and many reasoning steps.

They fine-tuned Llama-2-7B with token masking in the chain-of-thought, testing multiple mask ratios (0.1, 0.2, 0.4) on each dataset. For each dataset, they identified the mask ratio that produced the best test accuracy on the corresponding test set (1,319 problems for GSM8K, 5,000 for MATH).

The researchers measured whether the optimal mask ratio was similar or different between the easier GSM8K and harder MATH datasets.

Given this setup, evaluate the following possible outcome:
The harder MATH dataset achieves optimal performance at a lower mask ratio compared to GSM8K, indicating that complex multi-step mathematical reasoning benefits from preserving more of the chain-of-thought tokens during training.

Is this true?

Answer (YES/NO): YES